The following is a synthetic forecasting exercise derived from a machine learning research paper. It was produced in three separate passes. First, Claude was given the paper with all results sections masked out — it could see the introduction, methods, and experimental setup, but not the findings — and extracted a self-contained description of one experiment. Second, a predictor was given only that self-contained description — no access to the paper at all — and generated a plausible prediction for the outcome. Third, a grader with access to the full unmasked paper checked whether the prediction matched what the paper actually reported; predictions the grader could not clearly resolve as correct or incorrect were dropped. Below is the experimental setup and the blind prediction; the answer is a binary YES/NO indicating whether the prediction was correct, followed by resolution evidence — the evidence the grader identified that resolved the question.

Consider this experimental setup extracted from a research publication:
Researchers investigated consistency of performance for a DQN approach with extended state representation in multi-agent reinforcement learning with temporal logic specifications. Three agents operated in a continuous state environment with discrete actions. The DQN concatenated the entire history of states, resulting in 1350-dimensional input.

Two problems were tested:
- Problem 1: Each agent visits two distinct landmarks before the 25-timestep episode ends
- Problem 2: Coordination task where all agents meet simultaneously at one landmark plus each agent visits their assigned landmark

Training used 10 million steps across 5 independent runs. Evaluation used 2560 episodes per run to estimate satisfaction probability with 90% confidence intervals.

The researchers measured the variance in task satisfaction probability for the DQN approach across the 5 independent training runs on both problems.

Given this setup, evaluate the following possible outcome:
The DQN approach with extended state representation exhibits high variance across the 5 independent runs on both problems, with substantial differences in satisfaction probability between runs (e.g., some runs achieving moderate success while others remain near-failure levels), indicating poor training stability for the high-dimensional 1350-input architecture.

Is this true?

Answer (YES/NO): NO